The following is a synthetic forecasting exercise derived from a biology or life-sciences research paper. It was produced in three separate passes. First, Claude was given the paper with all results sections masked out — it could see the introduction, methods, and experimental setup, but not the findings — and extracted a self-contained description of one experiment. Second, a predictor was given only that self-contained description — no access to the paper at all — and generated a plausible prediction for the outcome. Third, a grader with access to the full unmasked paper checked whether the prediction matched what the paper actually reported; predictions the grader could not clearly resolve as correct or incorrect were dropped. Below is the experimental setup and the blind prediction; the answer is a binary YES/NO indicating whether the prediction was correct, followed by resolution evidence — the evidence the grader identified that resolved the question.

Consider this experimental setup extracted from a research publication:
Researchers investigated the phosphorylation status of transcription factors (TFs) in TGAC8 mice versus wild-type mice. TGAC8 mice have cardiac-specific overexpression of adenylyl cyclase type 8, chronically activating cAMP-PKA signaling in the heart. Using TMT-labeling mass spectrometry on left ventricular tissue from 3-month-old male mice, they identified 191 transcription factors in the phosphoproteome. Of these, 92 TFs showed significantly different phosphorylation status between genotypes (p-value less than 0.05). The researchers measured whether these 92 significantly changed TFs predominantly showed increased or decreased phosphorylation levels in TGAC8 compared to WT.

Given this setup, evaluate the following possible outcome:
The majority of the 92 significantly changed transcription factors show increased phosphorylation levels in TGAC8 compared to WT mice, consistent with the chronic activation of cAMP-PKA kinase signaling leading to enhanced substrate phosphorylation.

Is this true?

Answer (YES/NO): YES